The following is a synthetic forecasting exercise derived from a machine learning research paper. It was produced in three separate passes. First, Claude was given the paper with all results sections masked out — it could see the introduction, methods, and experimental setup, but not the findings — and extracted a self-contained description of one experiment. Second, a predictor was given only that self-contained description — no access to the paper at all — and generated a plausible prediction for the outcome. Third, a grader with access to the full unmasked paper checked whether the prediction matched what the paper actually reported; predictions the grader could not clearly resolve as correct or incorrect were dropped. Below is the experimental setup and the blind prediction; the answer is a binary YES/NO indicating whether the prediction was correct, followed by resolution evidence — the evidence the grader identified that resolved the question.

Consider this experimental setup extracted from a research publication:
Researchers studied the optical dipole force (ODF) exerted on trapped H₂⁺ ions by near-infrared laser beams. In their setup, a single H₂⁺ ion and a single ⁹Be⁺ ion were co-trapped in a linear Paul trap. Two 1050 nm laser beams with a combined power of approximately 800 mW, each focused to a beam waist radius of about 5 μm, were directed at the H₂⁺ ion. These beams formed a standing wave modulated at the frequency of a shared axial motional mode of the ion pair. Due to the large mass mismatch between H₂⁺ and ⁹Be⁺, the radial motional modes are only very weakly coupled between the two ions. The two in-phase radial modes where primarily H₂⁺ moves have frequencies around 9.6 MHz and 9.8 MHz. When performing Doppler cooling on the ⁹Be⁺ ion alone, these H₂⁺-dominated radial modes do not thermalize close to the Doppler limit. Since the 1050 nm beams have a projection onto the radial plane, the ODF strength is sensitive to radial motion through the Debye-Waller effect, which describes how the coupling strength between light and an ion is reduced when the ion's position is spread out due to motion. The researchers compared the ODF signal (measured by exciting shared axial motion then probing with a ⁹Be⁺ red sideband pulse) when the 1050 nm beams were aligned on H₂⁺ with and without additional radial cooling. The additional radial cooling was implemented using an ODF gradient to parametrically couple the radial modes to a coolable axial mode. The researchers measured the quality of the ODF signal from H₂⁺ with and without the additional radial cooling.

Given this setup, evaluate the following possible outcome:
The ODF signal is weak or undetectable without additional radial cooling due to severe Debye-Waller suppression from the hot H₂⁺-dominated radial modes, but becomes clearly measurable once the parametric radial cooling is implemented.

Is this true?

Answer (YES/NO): NO